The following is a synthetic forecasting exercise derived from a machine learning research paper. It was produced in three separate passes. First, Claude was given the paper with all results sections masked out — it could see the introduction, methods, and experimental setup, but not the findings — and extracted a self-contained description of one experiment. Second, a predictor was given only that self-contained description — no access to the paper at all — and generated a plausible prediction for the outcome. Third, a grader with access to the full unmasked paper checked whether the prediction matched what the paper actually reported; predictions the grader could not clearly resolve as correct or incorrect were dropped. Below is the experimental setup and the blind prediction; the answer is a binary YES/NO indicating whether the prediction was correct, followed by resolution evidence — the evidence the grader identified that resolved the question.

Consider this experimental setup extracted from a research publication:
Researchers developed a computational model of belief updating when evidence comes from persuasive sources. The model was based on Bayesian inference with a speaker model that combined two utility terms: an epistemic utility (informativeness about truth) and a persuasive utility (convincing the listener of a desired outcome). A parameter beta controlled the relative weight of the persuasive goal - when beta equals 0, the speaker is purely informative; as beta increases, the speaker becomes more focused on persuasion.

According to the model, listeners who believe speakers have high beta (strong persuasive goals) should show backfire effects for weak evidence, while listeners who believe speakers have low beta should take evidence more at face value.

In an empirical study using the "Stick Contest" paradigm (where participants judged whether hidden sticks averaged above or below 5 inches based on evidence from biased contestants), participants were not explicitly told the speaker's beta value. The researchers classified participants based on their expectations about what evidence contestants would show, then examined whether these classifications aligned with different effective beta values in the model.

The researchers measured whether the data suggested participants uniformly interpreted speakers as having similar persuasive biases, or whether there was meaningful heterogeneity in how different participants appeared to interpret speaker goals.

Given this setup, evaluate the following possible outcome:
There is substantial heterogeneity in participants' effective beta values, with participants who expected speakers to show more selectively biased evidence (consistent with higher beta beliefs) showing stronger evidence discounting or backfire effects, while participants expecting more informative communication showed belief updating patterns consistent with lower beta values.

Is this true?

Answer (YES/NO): YES